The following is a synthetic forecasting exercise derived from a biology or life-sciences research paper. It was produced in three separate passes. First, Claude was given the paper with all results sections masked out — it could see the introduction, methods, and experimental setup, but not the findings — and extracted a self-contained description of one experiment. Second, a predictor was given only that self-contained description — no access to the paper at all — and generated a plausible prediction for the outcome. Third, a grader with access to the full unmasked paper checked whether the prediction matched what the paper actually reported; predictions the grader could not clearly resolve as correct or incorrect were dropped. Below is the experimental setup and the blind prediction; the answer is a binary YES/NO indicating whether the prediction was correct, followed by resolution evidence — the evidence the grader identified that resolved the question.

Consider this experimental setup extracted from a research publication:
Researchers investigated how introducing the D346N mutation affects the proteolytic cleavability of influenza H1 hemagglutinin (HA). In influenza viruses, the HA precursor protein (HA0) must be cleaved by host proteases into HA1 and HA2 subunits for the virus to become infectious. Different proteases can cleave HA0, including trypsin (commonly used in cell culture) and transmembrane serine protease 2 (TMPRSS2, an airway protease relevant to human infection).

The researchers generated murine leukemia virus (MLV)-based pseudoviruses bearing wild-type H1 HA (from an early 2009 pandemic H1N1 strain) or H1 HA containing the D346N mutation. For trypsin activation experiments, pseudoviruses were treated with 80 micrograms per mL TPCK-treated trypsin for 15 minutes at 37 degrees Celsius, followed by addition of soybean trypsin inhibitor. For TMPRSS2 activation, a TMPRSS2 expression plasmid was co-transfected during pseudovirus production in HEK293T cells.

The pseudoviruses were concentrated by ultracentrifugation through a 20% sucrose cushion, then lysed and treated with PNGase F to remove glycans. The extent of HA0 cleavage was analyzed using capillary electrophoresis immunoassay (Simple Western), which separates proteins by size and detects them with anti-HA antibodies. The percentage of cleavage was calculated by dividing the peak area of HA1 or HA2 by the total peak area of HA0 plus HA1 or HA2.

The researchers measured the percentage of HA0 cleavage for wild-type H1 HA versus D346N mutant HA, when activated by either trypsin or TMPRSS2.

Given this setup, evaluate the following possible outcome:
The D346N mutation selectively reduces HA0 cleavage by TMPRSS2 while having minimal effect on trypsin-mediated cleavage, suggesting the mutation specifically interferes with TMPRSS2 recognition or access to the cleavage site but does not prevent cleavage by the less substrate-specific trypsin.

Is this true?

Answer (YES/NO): NO